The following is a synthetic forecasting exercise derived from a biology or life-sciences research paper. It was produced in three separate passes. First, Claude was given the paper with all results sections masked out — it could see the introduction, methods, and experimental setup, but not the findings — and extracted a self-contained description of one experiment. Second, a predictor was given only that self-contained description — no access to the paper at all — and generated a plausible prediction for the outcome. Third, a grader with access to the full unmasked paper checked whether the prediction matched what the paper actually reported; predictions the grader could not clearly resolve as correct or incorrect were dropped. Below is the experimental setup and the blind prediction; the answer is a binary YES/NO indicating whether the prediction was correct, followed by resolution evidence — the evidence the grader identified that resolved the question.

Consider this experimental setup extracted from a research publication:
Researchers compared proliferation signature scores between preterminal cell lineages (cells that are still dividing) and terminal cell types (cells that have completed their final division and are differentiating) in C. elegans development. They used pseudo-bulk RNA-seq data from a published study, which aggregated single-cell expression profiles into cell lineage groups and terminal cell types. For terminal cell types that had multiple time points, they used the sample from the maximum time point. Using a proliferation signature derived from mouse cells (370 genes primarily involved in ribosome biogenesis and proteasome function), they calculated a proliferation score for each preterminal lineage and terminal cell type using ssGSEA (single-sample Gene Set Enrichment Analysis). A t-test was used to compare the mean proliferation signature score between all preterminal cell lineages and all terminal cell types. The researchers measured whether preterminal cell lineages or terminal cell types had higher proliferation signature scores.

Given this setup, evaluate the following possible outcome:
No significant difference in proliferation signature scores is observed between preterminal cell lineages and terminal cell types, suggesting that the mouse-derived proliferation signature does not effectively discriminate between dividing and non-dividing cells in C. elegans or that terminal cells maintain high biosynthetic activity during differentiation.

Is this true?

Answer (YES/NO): NO